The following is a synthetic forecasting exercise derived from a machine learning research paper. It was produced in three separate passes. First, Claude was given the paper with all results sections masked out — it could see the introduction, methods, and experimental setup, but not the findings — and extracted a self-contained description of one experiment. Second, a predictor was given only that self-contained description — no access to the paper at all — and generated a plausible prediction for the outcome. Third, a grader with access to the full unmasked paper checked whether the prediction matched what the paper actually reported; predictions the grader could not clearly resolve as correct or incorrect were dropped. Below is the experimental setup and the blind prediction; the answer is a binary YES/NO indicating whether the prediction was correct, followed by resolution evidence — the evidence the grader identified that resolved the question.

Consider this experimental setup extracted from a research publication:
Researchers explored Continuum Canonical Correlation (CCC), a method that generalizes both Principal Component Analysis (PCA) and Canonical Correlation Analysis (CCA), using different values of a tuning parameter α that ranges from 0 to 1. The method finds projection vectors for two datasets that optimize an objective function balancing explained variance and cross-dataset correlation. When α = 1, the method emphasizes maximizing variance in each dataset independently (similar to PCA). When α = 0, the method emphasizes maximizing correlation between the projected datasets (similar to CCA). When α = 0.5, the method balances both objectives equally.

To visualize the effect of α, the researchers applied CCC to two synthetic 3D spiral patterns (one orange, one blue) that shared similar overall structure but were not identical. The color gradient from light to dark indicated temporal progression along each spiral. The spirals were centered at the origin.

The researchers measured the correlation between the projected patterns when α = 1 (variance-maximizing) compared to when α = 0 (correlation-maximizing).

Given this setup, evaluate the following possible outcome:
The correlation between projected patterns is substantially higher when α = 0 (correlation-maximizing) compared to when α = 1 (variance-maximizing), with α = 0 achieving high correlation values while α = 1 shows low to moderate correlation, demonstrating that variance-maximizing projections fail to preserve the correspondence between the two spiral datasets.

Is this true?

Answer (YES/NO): NO